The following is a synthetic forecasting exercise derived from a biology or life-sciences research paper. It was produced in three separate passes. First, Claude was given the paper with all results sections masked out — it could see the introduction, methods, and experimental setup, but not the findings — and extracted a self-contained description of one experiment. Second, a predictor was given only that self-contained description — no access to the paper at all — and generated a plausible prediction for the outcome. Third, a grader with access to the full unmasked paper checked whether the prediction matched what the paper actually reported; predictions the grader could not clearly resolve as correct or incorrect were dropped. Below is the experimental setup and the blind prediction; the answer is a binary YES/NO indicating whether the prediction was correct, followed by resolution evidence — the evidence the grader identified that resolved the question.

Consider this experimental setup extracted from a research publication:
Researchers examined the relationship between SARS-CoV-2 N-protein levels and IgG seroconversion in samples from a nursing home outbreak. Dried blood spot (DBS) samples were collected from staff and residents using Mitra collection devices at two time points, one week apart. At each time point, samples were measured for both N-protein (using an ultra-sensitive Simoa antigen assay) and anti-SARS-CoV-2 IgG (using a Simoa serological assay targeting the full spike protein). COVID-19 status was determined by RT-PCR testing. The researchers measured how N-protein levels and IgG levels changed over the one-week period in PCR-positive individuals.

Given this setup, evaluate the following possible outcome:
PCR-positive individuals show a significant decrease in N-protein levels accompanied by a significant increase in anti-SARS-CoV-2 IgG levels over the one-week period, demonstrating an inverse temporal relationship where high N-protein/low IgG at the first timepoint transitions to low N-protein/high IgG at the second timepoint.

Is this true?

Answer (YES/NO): NO